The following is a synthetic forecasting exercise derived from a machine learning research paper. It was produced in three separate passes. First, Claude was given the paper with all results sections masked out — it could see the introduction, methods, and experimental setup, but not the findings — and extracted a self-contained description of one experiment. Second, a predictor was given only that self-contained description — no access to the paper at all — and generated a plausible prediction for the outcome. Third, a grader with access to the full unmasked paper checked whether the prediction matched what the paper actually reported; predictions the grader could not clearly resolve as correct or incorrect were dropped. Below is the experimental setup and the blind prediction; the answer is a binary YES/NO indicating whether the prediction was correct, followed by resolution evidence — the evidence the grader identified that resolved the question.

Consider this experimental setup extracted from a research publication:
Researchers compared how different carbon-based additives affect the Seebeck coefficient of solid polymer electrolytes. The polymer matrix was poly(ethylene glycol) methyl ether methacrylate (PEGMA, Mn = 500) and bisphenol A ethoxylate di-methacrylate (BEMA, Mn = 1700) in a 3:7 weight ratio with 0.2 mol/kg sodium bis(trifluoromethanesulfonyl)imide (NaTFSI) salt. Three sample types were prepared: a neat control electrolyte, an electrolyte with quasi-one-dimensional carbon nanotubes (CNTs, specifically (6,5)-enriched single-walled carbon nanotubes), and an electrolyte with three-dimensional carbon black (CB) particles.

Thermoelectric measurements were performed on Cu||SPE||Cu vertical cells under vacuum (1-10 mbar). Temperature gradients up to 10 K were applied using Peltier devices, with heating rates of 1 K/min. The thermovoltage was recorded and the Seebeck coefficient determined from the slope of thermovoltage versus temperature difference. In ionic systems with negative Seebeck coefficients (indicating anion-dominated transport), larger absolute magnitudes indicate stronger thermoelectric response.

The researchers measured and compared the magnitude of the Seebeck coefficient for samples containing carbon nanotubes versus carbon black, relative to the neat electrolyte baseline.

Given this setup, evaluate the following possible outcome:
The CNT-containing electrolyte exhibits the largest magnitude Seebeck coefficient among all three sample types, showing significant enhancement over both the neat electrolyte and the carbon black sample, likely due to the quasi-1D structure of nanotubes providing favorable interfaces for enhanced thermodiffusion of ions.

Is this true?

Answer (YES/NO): YES